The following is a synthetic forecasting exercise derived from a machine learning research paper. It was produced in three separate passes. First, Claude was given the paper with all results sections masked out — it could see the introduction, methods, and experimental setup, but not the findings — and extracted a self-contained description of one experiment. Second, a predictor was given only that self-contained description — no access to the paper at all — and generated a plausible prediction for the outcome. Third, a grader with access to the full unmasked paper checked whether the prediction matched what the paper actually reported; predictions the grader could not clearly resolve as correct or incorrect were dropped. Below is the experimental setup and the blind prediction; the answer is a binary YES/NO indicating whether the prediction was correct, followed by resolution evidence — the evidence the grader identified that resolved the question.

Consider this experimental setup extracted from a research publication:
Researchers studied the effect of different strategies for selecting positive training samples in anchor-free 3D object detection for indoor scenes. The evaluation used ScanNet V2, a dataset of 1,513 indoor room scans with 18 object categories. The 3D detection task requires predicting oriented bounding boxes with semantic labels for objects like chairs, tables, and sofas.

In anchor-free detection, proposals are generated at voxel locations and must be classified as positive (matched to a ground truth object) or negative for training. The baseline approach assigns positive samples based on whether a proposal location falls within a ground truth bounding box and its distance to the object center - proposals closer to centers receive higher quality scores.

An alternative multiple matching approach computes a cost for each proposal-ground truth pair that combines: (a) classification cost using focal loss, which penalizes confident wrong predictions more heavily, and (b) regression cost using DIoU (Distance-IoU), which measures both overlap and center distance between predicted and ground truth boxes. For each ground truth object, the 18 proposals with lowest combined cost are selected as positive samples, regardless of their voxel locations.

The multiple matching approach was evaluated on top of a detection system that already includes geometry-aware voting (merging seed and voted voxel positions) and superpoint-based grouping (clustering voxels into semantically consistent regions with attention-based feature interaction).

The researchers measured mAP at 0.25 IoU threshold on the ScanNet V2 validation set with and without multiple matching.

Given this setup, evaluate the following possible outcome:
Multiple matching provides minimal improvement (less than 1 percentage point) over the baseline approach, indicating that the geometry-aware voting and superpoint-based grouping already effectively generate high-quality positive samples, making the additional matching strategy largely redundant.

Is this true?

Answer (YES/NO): YES